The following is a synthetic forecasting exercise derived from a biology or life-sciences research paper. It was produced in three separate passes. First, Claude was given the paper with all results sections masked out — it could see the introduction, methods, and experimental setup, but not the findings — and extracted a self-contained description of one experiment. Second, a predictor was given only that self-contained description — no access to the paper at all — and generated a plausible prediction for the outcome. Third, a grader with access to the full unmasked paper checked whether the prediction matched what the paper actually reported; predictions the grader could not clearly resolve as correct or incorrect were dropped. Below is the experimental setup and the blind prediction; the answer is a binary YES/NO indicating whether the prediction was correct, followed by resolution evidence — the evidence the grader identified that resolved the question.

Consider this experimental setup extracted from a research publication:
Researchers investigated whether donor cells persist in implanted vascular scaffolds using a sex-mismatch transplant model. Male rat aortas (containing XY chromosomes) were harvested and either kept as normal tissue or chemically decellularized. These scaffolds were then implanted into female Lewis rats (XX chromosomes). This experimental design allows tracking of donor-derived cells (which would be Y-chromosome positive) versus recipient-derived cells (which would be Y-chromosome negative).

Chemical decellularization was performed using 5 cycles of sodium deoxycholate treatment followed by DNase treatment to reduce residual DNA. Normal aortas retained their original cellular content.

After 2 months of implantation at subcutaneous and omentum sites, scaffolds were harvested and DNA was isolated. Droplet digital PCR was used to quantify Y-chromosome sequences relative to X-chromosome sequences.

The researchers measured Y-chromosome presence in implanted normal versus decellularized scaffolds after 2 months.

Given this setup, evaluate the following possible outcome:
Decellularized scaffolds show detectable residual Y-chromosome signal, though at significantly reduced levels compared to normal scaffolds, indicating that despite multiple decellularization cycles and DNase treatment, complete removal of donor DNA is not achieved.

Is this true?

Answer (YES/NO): NO